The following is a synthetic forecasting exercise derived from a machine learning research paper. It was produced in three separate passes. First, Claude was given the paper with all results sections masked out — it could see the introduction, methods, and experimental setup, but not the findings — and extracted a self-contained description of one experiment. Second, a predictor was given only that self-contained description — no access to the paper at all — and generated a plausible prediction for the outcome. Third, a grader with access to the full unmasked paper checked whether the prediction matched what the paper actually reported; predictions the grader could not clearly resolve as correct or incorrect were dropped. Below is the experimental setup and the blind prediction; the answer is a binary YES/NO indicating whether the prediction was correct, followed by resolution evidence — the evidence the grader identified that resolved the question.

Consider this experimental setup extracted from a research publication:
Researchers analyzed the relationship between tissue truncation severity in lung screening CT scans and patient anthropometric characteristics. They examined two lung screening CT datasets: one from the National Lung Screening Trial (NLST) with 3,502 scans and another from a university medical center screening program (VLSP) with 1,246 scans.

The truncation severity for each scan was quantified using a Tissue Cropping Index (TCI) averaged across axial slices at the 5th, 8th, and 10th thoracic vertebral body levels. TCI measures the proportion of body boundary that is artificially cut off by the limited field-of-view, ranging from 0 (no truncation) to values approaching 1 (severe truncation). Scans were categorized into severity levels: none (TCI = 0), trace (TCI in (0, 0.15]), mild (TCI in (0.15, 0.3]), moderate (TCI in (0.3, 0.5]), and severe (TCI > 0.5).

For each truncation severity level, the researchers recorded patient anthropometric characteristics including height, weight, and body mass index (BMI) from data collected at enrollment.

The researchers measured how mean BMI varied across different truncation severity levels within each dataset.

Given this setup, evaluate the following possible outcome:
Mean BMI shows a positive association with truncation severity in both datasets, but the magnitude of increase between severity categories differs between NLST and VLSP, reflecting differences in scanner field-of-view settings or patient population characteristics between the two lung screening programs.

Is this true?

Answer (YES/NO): YES